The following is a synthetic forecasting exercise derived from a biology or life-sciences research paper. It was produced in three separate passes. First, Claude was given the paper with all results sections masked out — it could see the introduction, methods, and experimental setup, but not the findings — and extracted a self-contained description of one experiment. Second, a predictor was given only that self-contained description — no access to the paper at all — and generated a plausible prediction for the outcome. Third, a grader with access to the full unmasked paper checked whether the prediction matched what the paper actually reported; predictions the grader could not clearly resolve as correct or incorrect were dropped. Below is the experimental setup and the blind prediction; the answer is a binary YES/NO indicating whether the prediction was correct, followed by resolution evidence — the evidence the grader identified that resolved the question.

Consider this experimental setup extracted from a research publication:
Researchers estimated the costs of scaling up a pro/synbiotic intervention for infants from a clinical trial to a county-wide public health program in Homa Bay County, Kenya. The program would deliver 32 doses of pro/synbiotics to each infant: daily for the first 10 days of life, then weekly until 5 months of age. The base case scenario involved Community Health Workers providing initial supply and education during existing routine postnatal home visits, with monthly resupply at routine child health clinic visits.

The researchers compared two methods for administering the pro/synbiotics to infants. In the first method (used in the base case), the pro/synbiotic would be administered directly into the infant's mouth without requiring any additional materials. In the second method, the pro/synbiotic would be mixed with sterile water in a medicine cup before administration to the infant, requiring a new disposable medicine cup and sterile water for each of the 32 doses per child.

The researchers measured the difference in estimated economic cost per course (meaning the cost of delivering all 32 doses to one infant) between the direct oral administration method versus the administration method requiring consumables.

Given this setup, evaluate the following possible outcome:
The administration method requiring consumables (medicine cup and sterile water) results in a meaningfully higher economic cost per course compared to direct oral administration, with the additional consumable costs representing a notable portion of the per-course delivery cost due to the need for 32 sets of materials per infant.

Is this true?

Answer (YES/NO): YES